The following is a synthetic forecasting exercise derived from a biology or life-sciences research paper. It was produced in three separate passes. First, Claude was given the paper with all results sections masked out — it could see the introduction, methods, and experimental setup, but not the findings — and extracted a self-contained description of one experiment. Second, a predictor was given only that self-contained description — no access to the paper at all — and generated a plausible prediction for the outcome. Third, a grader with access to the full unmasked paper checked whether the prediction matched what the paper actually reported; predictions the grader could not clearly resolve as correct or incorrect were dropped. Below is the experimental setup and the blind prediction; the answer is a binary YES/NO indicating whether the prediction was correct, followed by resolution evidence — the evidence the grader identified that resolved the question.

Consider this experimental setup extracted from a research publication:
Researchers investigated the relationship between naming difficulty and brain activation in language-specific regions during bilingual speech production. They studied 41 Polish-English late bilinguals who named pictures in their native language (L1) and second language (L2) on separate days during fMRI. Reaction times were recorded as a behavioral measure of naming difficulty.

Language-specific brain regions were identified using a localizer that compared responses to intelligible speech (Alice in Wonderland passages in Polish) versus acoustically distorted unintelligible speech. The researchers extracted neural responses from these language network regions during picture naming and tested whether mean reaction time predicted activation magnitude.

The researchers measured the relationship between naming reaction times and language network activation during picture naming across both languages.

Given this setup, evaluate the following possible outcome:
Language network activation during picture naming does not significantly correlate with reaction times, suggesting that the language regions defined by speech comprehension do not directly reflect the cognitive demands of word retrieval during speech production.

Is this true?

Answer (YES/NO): YES